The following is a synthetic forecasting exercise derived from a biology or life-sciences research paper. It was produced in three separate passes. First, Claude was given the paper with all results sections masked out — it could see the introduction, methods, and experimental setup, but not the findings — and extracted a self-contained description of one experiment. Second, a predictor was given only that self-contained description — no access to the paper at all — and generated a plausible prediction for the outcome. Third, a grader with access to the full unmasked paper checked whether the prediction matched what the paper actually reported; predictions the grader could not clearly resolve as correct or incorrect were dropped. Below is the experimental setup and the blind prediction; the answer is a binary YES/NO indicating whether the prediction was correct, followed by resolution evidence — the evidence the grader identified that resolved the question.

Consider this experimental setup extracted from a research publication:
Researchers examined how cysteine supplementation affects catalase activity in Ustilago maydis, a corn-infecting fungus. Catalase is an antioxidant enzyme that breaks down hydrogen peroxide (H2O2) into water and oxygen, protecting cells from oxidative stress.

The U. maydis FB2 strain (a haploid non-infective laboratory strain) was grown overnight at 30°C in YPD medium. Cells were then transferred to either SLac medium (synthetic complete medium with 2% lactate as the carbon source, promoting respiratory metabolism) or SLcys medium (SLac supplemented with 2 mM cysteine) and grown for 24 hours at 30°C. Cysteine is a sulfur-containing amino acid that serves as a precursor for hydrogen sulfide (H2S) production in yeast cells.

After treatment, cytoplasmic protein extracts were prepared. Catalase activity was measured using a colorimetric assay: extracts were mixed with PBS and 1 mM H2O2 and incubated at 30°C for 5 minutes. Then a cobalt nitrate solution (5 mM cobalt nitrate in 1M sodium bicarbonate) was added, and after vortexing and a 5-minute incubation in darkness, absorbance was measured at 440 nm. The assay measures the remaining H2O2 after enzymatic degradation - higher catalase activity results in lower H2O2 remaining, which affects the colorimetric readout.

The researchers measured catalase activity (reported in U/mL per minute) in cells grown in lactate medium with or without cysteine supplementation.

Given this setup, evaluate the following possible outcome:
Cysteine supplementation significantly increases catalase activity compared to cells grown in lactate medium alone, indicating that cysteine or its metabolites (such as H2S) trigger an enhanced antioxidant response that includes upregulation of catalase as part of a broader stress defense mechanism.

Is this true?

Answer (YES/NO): NO